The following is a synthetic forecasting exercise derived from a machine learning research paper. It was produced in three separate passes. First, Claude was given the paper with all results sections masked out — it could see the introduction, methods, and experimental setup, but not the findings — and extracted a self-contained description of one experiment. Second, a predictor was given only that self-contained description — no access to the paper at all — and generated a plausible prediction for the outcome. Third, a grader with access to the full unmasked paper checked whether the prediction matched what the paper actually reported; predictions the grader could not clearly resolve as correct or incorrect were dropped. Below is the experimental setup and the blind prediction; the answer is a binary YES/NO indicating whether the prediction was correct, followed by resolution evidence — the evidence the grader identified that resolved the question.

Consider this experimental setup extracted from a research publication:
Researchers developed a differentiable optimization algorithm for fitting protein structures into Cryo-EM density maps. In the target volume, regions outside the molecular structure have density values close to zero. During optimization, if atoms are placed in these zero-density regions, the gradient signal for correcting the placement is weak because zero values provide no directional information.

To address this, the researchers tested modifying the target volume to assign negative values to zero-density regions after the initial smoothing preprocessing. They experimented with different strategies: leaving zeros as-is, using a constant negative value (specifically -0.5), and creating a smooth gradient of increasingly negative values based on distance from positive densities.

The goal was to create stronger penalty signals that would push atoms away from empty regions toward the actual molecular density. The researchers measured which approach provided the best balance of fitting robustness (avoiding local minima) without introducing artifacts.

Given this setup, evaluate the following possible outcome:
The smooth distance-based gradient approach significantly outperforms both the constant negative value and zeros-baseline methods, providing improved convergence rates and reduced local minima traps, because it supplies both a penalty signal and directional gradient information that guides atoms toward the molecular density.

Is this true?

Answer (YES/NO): NO